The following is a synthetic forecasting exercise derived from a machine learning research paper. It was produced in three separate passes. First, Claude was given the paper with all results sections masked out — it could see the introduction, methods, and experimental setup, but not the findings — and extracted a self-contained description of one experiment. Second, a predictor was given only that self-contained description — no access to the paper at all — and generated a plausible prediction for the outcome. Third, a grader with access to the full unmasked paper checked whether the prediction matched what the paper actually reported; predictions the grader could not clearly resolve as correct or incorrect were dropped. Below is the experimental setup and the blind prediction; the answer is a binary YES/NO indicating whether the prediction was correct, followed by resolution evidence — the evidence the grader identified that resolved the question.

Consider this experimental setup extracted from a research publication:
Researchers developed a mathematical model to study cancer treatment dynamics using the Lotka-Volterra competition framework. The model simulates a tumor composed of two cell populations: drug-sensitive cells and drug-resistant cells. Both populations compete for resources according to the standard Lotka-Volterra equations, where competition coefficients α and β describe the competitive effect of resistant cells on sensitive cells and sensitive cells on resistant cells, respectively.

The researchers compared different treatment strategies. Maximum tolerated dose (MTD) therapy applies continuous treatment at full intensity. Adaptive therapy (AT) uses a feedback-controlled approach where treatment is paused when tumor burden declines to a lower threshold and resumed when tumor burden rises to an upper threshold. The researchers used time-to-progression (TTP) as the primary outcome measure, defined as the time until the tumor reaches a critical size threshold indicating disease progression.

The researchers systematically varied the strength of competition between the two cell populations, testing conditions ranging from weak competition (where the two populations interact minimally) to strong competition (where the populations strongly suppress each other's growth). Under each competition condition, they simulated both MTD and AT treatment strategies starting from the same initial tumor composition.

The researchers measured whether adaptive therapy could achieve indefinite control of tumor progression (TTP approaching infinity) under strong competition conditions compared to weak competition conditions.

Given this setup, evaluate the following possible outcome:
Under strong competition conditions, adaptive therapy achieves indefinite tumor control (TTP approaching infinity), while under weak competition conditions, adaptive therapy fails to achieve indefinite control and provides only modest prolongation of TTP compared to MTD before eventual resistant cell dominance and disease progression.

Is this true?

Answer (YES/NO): NO